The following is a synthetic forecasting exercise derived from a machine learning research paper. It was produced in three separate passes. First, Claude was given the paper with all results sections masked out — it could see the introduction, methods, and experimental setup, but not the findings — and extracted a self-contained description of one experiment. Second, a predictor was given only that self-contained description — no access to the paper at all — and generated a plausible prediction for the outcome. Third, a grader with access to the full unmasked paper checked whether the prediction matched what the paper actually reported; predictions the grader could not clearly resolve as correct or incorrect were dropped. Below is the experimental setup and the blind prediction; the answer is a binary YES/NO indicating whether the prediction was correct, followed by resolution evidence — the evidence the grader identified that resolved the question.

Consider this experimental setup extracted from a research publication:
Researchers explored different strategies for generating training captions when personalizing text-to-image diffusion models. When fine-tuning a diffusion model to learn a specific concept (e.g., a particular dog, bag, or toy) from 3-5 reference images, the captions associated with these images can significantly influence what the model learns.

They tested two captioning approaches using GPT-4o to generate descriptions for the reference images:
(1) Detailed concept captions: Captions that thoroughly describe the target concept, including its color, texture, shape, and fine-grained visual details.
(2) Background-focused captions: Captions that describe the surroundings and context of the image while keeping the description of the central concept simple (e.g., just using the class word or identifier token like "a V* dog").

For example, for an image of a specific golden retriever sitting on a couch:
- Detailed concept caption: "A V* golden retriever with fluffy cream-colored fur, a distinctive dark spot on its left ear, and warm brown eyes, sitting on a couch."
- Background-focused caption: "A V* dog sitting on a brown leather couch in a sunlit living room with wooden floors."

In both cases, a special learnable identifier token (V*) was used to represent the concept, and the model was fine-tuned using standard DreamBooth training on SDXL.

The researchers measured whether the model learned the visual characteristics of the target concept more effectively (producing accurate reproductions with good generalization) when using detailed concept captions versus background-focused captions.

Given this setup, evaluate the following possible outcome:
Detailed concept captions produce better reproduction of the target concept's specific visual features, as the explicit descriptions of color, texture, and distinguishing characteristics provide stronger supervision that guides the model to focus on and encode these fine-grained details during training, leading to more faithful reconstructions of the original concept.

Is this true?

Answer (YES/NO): NO